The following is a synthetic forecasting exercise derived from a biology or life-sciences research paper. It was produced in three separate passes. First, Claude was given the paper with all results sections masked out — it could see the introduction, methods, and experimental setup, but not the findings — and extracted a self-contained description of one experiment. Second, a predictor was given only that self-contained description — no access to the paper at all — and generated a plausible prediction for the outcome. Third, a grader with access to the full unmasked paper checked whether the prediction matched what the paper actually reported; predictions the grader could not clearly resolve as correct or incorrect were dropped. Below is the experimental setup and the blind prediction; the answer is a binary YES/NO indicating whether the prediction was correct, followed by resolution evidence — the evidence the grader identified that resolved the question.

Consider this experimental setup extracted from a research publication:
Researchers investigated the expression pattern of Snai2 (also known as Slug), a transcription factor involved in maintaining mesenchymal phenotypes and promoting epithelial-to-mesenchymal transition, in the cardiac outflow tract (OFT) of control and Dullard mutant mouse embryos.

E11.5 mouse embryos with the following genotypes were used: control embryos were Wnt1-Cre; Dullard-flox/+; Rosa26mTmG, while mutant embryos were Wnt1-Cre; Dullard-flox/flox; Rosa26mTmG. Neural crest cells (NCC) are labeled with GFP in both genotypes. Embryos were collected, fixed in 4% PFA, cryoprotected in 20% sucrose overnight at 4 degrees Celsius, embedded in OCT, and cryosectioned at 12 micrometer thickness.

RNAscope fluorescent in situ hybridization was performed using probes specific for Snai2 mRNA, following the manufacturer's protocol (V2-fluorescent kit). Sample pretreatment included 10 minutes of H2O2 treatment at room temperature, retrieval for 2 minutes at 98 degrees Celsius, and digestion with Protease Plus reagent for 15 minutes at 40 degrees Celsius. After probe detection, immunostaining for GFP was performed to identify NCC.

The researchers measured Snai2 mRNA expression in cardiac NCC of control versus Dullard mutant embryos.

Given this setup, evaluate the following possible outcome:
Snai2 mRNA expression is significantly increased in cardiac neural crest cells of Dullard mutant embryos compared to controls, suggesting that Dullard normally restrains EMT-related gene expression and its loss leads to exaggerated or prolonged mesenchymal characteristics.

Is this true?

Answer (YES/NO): NO